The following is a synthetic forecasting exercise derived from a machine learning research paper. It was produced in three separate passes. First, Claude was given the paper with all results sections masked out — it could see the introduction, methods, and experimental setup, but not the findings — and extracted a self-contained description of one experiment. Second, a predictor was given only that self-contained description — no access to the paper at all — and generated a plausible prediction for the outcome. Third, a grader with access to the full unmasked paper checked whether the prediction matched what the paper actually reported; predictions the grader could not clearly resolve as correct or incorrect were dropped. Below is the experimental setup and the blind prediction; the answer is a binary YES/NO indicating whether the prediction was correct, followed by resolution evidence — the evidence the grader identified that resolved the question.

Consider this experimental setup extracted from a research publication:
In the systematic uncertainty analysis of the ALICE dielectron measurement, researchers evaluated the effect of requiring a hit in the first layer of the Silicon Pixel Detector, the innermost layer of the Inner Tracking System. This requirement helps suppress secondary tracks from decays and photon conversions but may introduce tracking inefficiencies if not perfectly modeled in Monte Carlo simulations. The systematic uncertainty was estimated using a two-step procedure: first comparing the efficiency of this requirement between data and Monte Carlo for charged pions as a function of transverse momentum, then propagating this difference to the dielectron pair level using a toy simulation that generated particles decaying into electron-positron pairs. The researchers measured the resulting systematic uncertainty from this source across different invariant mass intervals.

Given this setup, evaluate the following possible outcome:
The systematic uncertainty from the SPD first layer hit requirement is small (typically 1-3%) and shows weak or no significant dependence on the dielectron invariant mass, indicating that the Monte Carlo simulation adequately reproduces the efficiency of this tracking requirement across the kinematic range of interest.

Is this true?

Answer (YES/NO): YES